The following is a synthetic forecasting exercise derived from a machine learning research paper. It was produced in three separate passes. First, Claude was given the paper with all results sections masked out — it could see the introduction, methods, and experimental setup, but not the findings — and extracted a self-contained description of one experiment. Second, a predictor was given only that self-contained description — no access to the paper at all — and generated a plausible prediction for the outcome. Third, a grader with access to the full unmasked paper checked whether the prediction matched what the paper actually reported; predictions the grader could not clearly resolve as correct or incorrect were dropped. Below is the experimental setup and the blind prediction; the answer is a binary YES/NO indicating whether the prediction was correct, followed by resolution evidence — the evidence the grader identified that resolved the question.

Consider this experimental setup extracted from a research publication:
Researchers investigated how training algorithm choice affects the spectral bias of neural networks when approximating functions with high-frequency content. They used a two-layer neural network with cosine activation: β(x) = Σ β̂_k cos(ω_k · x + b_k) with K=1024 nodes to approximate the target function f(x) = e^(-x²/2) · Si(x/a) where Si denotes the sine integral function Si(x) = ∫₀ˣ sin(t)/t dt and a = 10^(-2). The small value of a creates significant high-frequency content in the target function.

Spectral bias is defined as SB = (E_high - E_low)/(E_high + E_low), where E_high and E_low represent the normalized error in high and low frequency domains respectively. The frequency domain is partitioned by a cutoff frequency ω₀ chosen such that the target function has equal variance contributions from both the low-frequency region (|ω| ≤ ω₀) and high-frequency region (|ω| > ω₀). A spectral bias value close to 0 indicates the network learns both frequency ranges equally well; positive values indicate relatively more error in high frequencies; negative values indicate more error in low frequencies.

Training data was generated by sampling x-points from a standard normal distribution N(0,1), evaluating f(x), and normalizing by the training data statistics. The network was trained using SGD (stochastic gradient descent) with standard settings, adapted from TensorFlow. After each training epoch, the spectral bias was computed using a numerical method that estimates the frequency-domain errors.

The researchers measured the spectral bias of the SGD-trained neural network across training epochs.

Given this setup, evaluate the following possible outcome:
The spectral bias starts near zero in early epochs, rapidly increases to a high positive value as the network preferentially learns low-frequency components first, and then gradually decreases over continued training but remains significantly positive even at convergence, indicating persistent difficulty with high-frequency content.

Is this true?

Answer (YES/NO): NO